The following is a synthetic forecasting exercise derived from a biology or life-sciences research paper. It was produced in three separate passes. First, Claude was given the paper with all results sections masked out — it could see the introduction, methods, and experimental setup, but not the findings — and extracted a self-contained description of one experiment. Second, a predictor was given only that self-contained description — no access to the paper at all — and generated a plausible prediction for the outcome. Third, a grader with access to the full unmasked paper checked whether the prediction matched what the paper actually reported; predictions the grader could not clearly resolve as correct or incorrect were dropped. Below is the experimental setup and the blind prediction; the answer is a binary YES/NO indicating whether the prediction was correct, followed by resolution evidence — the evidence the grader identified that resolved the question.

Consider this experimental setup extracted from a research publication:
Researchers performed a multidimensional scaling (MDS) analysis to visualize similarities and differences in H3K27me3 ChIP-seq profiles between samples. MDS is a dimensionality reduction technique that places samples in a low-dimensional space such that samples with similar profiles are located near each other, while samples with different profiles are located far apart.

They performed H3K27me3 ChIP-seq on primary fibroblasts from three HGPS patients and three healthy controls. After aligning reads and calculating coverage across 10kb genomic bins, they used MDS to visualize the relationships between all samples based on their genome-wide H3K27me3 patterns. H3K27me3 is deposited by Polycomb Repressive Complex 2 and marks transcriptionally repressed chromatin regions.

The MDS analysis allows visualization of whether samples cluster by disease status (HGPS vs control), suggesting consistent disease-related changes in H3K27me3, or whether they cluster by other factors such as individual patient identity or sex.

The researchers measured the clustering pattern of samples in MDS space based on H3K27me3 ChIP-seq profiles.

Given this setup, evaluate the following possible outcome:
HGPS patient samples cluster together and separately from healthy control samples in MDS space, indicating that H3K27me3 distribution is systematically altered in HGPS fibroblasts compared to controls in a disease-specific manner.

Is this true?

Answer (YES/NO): NO